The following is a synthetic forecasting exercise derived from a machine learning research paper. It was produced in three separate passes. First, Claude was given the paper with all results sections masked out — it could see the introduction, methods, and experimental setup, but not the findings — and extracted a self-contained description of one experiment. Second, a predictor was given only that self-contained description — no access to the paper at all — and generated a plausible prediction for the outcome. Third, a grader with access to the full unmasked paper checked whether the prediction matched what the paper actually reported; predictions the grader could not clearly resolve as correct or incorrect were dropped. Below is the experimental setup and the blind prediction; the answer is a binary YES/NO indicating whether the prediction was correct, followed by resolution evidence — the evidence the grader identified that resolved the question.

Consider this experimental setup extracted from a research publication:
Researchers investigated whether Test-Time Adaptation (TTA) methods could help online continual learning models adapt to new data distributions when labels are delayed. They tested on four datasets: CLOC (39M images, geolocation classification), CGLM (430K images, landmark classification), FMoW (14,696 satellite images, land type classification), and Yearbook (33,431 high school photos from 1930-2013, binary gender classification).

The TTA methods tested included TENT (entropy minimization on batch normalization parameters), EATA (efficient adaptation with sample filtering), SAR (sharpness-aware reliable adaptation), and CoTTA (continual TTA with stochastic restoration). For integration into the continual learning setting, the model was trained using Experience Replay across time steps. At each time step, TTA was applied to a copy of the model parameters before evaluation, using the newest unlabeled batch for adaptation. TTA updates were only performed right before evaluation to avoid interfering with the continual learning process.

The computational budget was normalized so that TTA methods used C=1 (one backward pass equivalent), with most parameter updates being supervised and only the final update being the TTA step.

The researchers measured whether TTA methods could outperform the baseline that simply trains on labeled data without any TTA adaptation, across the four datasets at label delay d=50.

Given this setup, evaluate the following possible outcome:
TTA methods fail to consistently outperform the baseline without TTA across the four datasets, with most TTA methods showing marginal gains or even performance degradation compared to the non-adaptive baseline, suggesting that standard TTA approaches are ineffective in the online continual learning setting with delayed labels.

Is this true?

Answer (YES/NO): YES